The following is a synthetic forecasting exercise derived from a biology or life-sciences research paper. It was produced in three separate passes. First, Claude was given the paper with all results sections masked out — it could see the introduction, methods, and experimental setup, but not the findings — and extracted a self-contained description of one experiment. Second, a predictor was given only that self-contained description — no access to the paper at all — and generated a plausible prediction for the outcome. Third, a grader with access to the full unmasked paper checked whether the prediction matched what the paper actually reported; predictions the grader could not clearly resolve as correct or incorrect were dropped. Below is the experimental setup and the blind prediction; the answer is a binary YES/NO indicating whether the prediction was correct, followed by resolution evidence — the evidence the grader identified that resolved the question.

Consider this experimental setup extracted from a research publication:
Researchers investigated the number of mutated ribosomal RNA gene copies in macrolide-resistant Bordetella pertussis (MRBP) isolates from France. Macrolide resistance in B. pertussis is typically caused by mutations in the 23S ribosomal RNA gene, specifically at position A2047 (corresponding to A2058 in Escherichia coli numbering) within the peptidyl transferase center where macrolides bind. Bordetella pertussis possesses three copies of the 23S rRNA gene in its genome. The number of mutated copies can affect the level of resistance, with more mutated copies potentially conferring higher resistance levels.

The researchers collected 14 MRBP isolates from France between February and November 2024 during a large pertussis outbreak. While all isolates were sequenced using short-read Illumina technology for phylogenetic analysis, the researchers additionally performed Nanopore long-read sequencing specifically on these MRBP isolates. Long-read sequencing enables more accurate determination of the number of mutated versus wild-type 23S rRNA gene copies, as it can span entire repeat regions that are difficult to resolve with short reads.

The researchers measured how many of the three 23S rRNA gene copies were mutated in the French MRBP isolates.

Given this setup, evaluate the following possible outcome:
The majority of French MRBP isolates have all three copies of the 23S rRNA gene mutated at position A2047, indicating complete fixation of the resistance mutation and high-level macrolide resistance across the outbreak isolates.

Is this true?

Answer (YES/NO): YES